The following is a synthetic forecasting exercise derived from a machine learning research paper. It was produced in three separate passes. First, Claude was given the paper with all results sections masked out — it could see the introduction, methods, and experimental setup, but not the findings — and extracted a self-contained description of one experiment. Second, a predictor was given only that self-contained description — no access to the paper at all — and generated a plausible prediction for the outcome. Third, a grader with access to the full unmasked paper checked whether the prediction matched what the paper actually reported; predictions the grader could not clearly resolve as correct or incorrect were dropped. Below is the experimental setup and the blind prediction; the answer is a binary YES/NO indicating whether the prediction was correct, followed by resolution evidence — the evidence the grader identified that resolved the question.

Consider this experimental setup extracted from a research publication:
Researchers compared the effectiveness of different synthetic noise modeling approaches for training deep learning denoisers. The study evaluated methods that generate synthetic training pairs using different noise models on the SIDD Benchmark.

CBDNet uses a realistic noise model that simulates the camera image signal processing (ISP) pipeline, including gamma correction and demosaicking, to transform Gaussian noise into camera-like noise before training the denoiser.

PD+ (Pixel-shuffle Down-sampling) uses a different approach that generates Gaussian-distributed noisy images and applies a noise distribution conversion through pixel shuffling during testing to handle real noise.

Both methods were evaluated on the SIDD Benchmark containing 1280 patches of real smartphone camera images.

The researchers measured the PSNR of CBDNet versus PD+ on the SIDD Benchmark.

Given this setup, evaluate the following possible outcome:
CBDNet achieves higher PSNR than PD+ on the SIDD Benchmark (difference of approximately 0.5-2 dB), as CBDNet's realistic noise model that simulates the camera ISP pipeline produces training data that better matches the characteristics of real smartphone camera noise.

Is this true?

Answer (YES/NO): NO